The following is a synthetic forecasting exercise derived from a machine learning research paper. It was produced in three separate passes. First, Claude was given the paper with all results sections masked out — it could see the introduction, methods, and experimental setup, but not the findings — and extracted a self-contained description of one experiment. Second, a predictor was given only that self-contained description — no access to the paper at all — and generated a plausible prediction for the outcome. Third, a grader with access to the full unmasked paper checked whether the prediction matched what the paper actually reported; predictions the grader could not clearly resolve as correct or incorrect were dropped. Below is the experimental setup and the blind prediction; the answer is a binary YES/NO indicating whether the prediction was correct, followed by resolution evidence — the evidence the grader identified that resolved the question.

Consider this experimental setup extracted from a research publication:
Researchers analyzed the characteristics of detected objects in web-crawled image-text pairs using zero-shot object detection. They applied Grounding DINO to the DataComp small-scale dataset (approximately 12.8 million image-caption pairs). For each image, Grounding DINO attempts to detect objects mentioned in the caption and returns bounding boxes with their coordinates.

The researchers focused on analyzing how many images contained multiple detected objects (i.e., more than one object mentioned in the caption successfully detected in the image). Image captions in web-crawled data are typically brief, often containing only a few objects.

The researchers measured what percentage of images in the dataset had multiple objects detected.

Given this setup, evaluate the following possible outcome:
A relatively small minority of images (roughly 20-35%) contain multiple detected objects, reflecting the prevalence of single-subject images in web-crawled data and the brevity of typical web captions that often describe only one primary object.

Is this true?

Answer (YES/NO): NO